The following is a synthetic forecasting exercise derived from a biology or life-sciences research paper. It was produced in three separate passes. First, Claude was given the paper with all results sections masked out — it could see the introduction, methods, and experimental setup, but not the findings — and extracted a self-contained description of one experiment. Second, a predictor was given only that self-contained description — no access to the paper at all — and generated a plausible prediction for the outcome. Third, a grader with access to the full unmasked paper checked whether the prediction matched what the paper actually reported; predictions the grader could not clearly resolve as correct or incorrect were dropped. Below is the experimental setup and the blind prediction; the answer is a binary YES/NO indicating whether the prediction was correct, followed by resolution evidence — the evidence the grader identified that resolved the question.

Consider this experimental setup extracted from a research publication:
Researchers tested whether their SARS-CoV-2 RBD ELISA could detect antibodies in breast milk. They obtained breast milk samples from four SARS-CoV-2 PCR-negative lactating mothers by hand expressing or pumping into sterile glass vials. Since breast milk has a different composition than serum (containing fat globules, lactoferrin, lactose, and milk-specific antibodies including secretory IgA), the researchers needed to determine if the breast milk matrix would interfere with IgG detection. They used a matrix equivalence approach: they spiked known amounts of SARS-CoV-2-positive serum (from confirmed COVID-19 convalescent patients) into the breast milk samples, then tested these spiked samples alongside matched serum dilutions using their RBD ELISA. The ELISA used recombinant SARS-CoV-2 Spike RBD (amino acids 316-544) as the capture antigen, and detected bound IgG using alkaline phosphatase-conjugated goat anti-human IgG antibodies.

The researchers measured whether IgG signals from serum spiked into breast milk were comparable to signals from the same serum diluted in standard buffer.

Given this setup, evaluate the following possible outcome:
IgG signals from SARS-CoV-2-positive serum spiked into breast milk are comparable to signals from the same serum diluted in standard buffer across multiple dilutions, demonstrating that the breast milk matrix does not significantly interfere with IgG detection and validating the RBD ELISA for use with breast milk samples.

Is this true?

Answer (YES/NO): YES